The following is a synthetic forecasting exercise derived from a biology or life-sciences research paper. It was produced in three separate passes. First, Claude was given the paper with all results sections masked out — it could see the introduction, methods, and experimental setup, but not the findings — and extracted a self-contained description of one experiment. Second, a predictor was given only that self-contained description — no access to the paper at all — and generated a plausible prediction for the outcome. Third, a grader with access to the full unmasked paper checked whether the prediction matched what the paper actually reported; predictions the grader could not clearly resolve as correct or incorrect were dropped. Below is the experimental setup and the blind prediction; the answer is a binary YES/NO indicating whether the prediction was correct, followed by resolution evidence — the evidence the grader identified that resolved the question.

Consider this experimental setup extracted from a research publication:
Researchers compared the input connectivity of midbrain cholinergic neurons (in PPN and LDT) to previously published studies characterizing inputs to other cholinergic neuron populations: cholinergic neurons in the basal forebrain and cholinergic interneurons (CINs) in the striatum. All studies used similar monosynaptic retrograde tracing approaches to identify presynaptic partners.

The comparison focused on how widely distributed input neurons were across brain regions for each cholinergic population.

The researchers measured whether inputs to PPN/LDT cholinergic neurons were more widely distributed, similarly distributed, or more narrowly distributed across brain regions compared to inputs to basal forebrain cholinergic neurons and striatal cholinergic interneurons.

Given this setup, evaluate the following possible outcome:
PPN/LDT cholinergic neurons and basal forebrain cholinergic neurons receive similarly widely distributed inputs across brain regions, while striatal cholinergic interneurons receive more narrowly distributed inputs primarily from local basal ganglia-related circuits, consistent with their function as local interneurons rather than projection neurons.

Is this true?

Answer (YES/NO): NO